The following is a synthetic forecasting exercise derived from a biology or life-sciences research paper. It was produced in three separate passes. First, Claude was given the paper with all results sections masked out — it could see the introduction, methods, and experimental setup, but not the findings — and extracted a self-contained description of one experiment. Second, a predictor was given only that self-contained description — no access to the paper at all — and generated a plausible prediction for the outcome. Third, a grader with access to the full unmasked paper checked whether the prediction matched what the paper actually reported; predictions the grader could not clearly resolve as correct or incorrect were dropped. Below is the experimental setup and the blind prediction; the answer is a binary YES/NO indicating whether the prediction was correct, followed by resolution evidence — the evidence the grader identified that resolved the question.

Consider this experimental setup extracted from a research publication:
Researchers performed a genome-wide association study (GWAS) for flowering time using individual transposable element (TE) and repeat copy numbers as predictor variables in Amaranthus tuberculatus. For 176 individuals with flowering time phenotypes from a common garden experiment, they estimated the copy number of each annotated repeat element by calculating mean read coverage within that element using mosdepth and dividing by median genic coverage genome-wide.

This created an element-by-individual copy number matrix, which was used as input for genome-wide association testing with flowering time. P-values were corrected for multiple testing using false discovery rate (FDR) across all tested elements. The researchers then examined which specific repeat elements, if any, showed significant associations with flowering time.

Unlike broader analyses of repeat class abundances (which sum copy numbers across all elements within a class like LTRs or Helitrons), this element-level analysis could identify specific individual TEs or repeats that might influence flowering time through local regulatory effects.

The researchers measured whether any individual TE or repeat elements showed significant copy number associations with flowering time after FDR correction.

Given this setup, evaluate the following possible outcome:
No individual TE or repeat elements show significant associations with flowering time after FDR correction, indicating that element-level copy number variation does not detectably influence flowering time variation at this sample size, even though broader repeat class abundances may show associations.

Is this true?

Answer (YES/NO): NO